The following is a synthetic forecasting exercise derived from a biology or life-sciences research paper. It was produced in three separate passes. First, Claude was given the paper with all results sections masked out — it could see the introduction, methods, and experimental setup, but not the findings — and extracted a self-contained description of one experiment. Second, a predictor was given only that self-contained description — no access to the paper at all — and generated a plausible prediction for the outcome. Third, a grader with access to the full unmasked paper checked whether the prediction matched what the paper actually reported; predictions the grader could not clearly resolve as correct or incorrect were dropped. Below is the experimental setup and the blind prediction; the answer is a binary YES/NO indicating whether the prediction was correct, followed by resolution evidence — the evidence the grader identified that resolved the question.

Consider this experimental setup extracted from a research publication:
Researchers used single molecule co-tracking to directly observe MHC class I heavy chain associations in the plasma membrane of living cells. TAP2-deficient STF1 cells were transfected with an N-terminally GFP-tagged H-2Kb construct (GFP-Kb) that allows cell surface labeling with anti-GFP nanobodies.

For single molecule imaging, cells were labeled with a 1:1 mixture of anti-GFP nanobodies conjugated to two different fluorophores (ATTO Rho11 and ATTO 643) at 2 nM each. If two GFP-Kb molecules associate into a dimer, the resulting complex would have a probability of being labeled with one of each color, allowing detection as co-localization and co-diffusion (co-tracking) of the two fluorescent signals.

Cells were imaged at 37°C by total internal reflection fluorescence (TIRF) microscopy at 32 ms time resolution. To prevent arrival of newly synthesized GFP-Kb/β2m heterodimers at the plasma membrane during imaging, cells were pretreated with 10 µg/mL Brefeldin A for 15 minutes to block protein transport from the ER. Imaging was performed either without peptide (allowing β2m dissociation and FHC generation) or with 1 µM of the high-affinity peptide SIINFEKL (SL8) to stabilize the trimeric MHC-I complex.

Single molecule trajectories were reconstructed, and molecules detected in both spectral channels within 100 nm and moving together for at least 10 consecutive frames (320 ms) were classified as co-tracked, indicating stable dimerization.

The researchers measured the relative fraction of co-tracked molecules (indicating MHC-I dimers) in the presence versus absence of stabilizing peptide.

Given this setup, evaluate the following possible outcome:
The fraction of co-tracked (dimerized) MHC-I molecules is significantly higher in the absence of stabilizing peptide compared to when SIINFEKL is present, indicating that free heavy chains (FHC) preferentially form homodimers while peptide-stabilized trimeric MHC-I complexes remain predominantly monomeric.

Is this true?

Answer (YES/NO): YES